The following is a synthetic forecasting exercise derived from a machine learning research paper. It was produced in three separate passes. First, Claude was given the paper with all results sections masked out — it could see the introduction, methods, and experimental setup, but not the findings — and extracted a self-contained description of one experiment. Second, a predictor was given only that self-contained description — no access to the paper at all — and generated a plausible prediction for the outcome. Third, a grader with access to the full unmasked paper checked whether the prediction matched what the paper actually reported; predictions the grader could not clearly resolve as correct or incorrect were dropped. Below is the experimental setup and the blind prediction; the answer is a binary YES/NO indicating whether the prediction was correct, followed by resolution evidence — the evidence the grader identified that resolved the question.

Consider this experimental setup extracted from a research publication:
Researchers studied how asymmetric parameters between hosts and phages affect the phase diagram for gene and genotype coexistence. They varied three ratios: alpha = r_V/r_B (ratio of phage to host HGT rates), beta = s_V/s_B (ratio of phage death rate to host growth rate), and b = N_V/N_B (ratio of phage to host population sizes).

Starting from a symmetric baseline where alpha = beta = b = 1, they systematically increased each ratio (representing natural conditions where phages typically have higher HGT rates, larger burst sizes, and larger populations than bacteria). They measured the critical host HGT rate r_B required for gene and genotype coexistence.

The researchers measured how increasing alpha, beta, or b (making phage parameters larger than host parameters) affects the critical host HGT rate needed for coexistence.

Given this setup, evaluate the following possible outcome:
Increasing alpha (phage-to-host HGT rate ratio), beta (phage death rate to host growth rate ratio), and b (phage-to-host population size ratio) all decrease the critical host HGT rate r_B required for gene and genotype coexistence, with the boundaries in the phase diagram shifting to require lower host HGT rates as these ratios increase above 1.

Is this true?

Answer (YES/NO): YES